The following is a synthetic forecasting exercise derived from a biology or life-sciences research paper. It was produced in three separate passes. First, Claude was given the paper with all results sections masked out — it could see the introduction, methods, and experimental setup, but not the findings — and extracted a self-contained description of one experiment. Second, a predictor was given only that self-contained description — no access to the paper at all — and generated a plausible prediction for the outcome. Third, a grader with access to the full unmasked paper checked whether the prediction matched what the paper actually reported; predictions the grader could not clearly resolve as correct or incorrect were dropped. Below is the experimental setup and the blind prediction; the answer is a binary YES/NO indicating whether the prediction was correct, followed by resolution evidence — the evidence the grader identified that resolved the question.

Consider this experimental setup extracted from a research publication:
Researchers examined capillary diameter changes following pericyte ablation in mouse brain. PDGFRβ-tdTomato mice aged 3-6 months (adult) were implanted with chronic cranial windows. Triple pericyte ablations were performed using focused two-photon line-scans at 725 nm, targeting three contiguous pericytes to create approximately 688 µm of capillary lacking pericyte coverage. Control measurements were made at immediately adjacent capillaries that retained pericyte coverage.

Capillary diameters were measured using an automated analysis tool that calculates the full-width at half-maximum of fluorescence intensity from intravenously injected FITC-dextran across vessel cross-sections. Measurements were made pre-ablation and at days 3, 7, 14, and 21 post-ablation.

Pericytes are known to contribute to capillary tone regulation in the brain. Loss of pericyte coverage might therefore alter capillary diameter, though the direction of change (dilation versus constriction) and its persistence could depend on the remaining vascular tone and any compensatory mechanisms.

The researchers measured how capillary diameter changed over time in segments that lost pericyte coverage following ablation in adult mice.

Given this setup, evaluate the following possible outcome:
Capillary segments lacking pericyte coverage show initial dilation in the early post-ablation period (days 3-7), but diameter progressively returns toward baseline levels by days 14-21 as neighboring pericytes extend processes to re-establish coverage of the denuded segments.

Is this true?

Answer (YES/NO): YES